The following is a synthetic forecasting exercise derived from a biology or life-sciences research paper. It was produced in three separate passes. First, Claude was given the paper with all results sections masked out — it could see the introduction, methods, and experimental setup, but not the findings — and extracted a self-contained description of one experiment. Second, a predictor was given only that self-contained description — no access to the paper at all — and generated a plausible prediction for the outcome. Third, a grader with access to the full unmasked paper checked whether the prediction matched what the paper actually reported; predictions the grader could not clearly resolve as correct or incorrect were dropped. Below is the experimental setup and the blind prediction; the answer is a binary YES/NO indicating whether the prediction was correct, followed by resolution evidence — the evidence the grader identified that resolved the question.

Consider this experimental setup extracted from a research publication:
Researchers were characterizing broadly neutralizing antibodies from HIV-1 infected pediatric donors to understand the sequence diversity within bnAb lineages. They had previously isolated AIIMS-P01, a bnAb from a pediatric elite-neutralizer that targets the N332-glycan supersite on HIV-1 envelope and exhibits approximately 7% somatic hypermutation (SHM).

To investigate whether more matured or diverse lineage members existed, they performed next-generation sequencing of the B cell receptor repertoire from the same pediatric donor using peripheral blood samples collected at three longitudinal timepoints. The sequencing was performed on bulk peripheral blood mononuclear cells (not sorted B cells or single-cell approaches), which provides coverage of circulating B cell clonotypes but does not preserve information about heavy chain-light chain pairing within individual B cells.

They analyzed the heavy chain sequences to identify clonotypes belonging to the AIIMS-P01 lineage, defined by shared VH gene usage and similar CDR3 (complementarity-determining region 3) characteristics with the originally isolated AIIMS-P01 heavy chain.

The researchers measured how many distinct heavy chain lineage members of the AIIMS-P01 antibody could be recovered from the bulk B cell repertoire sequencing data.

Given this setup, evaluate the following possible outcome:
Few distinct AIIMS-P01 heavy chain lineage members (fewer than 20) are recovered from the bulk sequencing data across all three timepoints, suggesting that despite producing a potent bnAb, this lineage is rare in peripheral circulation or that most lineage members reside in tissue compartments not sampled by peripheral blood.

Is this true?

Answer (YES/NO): NO